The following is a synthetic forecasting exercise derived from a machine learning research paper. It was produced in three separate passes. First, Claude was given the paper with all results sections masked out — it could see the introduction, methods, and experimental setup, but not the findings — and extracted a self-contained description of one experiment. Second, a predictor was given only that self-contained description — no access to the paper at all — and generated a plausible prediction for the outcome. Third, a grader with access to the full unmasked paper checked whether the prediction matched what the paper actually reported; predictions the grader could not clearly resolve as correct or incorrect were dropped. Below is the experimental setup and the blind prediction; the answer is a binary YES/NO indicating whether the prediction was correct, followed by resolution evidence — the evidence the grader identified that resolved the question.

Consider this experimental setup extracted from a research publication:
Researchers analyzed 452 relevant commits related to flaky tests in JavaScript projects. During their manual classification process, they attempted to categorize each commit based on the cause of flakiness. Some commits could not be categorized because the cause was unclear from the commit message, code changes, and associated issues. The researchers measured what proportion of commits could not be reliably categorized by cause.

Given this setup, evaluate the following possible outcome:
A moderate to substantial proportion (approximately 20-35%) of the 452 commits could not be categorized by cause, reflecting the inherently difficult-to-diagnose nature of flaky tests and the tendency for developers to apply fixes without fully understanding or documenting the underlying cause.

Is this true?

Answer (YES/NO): YES